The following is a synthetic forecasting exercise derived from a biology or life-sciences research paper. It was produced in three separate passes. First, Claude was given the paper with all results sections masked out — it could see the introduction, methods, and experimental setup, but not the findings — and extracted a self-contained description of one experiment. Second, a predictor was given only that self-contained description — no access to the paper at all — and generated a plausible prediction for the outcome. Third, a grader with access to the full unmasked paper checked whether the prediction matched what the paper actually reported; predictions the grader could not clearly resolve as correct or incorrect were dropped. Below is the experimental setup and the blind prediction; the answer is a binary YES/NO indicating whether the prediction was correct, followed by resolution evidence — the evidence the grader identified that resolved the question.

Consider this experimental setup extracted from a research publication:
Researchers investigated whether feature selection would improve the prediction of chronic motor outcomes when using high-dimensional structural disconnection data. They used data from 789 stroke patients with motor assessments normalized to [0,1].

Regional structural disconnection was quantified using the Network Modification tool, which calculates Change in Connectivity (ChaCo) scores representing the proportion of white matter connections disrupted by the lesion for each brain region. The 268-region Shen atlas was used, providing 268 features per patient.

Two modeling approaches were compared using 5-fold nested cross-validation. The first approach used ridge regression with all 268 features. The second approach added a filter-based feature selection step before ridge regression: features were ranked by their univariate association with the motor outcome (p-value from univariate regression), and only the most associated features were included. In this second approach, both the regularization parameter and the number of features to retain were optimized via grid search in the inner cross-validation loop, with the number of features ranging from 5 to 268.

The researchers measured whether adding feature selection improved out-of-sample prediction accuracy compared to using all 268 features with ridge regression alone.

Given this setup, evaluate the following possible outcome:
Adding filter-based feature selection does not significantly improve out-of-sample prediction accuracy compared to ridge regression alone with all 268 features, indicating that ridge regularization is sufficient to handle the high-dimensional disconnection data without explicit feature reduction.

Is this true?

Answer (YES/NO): NO